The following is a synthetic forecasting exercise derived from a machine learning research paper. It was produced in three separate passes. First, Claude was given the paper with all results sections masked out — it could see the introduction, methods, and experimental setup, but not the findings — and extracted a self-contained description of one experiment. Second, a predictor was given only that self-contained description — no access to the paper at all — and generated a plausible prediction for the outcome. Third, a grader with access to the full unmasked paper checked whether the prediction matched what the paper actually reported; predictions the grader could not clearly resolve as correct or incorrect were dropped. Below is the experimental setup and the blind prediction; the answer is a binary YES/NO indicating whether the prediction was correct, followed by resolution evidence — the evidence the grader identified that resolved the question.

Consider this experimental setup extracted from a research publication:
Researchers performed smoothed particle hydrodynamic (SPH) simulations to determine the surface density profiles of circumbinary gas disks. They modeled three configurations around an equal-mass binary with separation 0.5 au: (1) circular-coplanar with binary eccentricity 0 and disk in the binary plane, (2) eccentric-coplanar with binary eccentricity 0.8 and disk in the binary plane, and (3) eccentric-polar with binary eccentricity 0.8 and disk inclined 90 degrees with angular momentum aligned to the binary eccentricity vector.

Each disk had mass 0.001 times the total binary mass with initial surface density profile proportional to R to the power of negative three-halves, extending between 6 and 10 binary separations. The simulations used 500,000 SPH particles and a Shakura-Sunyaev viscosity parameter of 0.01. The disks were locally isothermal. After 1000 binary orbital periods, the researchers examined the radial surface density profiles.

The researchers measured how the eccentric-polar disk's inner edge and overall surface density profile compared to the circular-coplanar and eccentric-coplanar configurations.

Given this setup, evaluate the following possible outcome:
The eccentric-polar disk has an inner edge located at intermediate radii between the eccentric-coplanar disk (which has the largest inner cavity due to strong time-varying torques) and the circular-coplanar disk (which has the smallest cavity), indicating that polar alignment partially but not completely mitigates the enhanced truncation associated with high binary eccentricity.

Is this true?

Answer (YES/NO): NO